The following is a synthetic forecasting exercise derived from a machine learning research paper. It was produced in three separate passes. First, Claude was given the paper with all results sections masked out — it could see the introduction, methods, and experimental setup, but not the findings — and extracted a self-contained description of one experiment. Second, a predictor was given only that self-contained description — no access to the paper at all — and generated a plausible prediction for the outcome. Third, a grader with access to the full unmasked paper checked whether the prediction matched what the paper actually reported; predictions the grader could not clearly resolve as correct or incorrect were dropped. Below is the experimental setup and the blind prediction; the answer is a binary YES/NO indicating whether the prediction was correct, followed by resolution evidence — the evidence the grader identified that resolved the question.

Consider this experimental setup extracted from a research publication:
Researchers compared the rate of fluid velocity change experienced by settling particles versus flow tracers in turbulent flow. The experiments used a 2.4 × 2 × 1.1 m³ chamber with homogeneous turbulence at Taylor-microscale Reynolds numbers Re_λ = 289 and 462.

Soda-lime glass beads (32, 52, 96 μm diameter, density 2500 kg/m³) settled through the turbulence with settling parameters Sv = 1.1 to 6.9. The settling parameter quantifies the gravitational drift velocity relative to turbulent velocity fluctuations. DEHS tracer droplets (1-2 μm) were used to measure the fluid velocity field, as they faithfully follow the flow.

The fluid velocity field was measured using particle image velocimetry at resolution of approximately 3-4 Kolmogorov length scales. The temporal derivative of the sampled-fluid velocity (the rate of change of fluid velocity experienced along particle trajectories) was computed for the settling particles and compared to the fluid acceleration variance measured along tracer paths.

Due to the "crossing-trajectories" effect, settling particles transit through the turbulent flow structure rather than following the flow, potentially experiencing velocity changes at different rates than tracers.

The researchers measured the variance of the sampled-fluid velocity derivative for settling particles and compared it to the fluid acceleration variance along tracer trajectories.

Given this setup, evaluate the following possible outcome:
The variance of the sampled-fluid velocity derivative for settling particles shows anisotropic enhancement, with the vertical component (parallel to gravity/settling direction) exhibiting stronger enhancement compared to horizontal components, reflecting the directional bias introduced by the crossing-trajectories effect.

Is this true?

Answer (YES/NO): NO